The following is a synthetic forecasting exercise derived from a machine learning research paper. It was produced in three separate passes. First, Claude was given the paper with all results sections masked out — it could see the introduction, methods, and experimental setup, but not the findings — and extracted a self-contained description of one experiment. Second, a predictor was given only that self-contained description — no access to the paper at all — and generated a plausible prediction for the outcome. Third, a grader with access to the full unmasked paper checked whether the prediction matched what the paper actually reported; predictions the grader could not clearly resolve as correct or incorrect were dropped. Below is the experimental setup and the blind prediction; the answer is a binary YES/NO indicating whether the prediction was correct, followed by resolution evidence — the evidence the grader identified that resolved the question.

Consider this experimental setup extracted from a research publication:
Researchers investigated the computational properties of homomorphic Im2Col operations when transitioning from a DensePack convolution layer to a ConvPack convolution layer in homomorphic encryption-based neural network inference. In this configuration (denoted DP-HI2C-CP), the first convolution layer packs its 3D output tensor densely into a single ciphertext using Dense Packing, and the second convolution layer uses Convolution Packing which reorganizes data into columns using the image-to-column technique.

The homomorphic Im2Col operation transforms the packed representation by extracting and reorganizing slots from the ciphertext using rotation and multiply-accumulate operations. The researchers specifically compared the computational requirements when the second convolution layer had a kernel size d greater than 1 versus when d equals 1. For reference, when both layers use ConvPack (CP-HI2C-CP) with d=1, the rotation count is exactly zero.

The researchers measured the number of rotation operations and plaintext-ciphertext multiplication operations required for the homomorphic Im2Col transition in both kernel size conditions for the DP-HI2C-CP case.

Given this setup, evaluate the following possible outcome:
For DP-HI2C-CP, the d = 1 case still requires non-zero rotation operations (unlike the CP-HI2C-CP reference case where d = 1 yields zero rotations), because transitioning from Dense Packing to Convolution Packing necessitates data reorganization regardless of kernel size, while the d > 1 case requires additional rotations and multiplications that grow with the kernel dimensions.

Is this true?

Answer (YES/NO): YES